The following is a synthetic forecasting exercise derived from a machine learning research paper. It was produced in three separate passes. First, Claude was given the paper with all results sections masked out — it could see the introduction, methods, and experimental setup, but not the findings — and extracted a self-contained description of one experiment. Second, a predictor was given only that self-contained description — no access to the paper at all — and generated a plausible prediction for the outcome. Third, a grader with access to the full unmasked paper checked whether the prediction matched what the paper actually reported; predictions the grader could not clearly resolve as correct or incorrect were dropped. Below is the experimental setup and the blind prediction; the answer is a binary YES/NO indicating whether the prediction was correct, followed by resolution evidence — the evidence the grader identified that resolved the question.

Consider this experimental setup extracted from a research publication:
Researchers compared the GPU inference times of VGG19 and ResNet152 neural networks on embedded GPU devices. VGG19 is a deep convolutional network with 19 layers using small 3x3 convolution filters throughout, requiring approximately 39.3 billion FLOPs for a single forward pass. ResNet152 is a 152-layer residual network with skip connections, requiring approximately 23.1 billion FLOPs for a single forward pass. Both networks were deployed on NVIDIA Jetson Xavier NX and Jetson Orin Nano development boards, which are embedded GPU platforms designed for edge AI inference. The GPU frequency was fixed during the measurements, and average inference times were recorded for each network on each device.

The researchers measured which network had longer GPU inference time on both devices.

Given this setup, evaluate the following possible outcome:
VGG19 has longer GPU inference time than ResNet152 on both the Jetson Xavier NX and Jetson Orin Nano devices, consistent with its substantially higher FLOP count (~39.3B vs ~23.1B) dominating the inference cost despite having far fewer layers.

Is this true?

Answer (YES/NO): NO